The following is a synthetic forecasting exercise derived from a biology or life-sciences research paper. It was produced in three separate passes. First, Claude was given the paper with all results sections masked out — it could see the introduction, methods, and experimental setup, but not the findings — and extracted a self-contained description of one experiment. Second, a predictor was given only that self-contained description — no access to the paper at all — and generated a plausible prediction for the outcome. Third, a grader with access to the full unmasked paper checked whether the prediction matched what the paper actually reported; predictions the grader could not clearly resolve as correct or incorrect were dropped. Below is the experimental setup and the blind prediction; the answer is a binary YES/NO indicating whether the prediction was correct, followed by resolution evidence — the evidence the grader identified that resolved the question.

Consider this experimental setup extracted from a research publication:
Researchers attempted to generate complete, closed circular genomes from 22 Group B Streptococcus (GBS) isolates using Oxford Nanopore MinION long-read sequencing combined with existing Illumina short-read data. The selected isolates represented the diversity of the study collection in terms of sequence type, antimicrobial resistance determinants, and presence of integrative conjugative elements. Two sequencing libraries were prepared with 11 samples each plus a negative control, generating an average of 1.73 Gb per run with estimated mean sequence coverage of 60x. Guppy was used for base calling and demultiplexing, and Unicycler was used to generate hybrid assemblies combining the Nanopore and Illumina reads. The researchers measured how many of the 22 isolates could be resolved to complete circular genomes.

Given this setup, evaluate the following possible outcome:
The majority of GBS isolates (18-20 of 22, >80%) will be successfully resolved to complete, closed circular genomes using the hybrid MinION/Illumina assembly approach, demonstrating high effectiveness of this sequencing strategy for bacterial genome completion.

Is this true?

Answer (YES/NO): YES